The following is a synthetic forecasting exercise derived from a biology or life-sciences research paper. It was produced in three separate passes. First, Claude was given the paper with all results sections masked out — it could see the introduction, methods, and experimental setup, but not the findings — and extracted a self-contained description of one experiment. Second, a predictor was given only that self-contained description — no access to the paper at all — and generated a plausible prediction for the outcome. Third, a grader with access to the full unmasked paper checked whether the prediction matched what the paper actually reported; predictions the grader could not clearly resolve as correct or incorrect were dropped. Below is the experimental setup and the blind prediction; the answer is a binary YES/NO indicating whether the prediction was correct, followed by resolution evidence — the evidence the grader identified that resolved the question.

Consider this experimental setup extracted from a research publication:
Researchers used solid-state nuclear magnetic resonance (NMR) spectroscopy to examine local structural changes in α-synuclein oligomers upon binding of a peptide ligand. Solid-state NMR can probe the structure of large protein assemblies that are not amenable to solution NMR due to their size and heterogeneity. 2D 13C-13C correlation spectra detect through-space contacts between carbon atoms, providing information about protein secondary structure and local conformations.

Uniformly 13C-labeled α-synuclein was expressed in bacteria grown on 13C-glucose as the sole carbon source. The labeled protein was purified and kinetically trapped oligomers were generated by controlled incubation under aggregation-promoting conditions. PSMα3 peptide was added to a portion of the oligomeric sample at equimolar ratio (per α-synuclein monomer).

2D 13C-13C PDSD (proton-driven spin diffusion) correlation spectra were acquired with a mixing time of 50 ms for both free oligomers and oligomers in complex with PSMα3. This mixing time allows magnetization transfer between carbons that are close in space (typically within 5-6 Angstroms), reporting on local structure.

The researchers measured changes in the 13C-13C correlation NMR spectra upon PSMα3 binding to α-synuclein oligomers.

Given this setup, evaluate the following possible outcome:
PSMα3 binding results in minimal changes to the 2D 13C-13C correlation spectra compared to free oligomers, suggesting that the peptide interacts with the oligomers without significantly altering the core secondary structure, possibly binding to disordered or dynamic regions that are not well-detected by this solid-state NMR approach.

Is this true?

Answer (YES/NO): YES